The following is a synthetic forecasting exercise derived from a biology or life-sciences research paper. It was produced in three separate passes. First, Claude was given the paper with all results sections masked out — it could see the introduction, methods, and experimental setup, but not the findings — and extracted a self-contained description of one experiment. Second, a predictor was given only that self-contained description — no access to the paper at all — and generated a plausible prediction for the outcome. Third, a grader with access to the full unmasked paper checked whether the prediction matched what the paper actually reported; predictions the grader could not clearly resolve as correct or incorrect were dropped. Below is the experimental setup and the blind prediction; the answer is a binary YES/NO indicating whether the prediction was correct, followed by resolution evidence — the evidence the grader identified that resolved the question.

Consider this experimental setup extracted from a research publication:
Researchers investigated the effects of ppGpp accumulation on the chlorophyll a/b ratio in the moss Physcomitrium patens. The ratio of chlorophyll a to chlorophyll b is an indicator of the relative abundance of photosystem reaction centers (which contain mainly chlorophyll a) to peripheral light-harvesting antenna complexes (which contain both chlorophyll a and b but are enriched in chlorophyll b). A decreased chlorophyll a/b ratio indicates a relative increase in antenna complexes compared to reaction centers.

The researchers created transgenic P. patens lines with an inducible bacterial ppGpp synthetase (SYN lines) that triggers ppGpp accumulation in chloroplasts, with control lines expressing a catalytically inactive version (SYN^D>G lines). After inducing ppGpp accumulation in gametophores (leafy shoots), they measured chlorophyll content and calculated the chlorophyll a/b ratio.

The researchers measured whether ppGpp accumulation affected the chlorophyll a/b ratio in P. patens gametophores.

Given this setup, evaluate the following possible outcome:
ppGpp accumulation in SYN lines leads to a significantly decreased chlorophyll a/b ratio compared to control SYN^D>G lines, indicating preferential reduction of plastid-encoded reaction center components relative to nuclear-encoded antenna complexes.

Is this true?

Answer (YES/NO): YES